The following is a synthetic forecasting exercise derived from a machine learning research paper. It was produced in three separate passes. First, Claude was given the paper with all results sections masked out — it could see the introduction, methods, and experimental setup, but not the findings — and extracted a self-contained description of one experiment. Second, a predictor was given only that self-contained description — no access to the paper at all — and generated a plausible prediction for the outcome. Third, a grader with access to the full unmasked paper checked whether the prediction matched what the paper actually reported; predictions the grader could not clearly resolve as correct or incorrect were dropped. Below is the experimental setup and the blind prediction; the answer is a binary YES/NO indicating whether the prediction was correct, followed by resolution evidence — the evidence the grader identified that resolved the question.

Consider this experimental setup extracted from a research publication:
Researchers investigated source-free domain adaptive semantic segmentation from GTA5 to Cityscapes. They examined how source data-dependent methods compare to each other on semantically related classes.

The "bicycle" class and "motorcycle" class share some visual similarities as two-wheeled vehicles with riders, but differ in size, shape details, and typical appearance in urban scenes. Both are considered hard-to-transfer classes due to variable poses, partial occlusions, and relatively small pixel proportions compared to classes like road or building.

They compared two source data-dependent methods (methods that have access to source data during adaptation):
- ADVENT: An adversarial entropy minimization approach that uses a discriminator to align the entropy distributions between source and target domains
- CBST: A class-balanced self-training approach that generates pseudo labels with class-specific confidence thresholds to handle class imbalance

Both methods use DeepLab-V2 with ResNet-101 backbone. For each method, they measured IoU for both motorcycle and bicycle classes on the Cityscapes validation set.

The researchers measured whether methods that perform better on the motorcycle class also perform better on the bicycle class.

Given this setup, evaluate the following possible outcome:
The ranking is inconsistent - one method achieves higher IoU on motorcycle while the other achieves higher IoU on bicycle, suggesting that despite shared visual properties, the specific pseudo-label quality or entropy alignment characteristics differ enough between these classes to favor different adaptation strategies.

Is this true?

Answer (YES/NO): YES